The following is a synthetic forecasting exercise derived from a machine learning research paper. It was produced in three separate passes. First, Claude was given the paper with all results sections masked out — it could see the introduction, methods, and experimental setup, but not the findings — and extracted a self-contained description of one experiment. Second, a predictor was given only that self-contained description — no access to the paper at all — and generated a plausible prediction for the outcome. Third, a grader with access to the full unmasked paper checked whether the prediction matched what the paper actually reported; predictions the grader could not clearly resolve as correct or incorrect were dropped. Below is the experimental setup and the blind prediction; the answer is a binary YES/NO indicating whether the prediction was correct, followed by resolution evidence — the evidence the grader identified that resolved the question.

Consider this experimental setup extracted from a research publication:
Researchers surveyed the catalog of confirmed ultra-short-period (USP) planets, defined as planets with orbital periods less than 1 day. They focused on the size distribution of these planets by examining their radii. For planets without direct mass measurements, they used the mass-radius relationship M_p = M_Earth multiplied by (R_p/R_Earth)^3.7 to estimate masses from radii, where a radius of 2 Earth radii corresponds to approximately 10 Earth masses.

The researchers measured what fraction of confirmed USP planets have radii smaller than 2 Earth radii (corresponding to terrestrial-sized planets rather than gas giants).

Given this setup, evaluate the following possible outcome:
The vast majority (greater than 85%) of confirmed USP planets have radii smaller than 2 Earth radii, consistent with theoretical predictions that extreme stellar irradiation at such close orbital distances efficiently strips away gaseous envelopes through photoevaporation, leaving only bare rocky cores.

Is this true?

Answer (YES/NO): YES